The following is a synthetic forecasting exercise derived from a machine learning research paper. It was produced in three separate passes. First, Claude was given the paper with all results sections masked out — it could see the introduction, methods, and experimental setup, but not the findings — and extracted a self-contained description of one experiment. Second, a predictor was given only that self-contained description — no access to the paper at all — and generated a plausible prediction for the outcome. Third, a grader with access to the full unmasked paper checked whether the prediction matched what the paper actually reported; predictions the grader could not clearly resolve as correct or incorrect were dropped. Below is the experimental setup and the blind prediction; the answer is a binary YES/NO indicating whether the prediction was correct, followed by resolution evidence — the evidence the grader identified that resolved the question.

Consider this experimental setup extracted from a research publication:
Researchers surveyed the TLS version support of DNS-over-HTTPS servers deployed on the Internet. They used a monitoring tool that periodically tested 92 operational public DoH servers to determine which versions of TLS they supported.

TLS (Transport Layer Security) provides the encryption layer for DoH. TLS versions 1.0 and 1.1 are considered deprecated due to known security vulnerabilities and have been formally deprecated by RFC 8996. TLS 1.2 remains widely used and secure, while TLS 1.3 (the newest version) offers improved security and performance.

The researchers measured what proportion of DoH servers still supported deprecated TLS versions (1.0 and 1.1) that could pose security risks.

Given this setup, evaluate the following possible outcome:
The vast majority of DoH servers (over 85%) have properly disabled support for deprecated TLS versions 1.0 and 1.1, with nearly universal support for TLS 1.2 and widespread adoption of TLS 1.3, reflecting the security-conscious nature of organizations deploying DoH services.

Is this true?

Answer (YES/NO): NO